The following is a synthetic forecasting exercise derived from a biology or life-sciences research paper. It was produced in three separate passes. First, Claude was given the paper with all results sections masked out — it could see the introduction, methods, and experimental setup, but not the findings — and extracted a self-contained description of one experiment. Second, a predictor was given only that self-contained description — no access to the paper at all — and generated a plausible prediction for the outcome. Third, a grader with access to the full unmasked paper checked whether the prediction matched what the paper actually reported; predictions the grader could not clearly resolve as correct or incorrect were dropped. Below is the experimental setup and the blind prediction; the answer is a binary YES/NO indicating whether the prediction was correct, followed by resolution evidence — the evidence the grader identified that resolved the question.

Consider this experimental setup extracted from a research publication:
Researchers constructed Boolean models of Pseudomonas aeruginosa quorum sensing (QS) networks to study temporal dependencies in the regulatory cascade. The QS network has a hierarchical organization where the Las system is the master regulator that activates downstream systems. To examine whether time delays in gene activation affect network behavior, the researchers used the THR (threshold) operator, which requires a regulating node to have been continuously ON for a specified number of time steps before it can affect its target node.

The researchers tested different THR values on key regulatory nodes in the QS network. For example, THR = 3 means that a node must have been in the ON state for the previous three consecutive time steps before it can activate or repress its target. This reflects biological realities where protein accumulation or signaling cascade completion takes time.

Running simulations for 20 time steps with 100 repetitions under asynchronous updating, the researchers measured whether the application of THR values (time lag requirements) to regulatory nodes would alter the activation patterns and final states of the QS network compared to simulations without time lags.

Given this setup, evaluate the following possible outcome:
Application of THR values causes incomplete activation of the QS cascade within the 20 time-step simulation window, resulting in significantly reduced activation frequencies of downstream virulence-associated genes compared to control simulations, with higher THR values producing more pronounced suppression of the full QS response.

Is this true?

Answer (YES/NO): NO